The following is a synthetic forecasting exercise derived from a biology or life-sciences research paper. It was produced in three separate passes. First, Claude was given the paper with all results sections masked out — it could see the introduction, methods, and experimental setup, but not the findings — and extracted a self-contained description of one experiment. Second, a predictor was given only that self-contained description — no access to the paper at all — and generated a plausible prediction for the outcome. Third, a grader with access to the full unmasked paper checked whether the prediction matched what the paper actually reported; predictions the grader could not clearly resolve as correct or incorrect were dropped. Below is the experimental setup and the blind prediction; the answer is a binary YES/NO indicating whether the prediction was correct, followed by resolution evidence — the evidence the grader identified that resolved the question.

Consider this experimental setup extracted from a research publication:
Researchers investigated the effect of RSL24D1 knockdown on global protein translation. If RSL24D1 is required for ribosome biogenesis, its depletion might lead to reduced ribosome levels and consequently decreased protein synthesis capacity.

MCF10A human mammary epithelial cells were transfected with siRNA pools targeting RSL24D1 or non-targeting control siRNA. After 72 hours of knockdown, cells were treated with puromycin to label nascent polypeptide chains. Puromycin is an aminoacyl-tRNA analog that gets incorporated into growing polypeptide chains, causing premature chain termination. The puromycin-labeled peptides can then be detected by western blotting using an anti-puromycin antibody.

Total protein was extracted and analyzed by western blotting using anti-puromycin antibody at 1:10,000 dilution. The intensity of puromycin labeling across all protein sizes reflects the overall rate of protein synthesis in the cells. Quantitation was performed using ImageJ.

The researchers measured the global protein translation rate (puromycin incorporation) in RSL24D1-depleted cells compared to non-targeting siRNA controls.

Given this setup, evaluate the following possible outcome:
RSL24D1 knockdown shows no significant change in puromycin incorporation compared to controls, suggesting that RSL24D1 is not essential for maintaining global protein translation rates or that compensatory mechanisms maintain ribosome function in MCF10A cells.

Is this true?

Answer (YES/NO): NO